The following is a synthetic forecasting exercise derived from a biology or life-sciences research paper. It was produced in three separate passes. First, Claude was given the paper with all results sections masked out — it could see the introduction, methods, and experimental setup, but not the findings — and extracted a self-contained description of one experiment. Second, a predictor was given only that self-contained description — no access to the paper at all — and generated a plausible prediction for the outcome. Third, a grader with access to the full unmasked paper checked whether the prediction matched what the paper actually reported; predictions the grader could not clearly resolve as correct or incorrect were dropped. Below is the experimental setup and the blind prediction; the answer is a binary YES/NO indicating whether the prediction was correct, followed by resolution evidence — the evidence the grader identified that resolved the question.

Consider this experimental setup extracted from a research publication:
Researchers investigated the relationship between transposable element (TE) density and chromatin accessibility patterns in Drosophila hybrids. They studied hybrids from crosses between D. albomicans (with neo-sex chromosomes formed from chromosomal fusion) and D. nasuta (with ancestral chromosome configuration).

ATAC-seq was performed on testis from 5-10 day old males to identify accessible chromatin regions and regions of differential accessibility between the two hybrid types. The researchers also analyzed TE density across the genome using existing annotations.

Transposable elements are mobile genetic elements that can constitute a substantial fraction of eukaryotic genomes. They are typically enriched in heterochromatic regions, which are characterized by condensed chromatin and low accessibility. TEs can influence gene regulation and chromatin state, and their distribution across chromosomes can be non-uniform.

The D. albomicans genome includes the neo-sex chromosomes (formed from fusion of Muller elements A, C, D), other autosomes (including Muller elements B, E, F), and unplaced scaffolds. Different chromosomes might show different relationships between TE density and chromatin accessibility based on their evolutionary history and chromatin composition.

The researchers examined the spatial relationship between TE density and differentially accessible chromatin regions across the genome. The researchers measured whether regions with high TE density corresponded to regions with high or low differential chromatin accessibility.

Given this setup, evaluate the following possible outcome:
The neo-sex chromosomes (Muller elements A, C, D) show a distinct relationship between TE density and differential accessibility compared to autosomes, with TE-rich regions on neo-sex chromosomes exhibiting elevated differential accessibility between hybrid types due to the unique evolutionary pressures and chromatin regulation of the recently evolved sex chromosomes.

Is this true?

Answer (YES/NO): NO